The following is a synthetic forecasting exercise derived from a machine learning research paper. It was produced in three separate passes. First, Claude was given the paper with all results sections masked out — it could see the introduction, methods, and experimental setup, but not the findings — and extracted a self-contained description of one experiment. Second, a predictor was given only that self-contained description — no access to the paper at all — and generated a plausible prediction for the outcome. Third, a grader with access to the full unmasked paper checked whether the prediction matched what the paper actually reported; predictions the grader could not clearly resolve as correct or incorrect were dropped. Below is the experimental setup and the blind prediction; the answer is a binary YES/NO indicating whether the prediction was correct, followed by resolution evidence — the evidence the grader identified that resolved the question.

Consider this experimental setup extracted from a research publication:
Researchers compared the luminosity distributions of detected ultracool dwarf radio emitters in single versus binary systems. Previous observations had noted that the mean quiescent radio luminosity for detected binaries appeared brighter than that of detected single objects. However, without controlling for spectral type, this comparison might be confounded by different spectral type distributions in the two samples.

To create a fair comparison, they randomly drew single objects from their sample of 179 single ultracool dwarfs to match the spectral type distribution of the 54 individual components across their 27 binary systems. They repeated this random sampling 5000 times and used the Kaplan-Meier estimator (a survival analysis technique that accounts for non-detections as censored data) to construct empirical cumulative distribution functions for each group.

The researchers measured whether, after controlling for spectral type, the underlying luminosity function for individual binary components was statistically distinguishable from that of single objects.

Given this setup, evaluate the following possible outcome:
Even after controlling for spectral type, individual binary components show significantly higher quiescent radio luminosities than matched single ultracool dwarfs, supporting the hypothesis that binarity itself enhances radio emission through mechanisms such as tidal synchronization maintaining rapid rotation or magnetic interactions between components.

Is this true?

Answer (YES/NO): NO